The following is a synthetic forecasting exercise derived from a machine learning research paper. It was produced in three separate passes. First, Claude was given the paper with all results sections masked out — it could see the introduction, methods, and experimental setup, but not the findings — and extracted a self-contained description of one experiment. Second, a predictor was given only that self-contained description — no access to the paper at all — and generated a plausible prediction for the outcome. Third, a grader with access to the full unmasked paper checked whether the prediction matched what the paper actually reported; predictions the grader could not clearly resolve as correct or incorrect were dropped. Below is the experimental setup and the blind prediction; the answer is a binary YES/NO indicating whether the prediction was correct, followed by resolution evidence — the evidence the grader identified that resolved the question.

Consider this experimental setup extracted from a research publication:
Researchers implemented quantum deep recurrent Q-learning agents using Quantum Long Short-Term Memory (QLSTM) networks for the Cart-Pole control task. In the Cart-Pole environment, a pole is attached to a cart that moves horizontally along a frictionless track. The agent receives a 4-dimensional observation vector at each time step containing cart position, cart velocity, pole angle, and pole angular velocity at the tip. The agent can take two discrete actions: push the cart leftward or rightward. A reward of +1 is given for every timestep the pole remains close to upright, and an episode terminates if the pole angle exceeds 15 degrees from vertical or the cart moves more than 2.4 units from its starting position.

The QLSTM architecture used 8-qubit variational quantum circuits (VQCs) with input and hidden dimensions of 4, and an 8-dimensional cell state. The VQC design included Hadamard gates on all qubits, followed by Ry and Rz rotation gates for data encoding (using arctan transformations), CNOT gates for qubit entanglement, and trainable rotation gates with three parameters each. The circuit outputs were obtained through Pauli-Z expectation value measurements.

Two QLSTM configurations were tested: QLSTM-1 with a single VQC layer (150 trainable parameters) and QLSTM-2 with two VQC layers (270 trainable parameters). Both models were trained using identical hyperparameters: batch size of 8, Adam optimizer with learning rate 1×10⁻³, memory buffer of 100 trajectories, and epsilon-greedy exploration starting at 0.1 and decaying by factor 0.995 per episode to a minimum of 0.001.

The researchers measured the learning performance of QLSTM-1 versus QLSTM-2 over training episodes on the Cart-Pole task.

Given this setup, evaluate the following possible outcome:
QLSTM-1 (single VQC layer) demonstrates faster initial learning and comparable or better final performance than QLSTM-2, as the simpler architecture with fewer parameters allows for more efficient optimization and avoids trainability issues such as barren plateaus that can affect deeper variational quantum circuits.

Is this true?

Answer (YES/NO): NO